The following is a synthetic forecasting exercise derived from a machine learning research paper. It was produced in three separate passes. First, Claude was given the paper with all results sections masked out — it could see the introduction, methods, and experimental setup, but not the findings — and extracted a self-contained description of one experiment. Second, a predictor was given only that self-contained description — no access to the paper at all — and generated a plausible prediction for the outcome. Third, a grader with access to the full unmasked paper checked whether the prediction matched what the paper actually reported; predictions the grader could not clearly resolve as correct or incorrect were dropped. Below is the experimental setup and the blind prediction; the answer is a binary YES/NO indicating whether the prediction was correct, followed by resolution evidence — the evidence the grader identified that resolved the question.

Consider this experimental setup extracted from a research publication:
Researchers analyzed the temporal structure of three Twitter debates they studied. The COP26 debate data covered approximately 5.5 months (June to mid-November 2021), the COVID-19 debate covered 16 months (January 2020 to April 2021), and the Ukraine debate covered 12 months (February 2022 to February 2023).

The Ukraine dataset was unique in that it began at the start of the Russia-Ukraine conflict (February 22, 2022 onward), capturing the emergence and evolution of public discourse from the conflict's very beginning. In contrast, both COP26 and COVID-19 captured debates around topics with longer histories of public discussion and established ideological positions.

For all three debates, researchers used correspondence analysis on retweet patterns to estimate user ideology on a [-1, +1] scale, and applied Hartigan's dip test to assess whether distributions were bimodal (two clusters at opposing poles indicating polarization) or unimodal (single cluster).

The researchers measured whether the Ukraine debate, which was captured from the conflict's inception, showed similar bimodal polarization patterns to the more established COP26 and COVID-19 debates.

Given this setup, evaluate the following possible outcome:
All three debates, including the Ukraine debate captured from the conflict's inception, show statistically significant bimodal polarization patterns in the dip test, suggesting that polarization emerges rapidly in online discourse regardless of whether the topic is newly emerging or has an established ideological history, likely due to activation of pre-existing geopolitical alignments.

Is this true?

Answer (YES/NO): YES